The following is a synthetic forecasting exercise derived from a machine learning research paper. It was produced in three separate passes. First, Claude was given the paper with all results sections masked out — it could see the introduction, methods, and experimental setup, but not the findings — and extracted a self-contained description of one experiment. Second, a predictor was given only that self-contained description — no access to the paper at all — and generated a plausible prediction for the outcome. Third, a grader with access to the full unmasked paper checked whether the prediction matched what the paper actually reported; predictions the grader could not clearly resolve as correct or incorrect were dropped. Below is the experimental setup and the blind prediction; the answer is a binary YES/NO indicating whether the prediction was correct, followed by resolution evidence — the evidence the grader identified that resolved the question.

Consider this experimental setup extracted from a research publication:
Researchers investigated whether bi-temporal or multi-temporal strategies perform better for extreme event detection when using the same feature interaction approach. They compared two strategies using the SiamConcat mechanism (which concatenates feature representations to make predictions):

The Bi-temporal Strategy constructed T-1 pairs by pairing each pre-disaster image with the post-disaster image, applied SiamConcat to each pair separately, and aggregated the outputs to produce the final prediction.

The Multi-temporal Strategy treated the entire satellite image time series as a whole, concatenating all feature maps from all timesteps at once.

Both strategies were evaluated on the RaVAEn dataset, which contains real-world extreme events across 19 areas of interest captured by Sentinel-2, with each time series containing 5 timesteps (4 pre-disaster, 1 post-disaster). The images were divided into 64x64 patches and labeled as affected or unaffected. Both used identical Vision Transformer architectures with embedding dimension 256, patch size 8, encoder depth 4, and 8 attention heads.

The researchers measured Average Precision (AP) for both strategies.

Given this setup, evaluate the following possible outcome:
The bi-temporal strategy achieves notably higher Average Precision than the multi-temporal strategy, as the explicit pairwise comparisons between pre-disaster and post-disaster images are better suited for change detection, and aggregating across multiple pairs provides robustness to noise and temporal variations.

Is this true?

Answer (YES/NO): NO